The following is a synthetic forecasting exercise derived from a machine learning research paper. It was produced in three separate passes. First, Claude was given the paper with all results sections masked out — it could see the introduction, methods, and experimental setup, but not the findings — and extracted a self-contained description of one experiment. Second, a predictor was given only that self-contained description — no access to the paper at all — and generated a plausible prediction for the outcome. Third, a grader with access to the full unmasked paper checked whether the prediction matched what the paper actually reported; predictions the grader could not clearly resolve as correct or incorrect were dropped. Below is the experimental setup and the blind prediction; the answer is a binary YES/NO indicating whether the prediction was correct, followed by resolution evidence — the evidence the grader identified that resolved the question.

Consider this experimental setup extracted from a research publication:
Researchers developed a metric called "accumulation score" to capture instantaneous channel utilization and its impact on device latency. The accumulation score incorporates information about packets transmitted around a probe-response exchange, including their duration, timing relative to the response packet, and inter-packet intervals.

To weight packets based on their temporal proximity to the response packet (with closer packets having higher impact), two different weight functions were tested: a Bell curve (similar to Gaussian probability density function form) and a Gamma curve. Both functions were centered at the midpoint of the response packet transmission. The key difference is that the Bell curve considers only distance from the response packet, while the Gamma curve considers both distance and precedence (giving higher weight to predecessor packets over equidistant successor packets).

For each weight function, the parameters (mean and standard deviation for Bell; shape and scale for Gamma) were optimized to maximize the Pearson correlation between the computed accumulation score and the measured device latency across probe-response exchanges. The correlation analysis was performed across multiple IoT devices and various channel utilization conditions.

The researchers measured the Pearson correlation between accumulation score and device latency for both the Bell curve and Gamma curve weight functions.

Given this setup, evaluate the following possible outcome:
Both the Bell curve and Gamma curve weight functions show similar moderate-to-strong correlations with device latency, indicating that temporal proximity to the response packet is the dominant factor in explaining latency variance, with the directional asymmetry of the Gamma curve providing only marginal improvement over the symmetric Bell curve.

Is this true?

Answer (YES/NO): NO